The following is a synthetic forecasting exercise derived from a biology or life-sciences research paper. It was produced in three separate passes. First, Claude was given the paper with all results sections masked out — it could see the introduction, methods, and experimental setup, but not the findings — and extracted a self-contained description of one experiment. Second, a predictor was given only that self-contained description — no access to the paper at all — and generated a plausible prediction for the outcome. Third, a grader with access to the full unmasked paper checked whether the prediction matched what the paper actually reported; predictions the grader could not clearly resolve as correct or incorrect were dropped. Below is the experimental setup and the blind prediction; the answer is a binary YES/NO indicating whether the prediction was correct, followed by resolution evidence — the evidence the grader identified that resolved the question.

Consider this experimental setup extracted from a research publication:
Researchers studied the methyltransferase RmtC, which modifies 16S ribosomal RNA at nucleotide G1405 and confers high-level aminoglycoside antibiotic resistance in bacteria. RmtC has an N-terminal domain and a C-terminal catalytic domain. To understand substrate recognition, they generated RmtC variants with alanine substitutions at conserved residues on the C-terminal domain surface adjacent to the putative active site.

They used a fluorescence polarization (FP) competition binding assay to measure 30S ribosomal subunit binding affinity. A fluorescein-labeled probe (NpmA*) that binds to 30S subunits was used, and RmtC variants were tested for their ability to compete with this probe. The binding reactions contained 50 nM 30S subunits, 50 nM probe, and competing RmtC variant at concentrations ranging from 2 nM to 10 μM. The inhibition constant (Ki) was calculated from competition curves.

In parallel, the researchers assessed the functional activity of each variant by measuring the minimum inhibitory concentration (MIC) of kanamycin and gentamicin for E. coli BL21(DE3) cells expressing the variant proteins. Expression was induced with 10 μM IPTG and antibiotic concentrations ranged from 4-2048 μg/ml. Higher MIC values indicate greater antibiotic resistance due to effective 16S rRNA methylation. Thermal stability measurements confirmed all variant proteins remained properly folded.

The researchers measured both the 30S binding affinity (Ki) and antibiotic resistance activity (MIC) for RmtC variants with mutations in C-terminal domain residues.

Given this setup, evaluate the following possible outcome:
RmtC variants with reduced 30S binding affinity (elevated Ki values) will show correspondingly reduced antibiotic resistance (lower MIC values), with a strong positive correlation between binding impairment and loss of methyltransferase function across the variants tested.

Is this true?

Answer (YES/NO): NO